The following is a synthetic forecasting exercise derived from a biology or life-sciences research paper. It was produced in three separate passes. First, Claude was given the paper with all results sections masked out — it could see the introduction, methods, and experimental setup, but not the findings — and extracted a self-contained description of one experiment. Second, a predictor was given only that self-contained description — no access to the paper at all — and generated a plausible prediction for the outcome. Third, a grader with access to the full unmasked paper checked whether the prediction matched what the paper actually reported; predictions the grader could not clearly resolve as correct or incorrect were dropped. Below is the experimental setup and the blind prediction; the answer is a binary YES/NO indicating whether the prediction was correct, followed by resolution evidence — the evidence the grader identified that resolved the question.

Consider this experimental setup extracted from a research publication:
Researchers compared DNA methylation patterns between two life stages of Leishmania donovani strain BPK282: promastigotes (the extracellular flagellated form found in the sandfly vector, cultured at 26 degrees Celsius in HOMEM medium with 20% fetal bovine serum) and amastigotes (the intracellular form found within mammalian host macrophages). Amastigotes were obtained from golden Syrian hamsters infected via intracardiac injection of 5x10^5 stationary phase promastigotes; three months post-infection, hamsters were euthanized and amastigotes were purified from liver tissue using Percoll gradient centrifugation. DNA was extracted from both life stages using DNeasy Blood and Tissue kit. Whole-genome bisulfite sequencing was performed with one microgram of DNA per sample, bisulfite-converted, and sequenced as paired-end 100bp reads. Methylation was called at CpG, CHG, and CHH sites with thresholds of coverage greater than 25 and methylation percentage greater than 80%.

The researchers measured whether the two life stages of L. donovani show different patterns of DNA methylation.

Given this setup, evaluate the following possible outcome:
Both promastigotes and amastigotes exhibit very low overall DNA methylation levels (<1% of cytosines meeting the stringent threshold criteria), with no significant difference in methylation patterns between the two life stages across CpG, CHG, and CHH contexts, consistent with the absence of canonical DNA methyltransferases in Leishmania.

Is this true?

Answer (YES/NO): YES